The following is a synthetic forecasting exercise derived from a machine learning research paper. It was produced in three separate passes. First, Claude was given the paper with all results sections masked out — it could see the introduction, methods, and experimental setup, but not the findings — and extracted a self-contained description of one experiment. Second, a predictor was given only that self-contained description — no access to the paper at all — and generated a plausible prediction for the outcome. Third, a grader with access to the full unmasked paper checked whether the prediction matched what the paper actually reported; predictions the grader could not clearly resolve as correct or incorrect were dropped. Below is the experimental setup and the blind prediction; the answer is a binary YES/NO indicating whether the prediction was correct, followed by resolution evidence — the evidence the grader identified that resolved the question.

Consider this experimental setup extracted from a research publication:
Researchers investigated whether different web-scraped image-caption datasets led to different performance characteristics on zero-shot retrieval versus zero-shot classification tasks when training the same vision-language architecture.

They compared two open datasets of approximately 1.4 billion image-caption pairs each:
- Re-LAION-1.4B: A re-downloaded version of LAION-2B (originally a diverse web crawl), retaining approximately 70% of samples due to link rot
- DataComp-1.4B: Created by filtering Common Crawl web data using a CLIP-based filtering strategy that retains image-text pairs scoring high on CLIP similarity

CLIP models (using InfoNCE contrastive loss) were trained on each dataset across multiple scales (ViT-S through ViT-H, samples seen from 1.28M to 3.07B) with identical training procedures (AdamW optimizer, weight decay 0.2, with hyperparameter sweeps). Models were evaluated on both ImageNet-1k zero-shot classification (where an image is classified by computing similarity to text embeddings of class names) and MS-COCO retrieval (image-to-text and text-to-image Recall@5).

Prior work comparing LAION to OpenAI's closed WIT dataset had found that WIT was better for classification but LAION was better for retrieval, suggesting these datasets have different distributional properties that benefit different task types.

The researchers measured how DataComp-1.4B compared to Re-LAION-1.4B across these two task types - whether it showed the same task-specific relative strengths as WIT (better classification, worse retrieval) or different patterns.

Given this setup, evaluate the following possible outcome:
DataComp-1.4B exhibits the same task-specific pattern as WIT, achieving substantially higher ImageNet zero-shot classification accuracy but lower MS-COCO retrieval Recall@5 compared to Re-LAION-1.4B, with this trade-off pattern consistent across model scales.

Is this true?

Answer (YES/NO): NO